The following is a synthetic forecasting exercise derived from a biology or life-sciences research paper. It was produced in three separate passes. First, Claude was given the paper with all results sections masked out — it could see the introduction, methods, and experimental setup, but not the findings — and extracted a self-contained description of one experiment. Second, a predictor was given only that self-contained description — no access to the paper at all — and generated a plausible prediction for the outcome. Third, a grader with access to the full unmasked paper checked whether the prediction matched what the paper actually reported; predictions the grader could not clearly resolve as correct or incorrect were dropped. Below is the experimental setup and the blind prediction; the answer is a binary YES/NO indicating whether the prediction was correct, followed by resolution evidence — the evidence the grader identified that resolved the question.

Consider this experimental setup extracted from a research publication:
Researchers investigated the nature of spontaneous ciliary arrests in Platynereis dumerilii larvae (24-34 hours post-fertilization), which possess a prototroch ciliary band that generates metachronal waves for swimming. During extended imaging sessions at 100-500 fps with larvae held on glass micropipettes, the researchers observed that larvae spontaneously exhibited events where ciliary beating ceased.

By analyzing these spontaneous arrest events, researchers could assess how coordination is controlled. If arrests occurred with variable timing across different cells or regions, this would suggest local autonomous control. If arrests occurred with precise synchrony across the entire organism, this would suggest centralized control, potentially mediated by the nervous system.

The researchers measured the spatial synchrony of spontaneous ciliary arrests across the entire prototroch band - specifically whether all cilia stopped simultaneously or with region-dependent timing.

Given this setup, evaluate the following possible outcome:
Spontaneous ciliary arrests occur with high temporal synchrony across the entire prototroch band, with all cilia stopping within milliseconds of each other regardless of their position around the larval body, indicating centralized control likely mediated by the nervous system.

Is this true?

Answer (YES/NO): YES